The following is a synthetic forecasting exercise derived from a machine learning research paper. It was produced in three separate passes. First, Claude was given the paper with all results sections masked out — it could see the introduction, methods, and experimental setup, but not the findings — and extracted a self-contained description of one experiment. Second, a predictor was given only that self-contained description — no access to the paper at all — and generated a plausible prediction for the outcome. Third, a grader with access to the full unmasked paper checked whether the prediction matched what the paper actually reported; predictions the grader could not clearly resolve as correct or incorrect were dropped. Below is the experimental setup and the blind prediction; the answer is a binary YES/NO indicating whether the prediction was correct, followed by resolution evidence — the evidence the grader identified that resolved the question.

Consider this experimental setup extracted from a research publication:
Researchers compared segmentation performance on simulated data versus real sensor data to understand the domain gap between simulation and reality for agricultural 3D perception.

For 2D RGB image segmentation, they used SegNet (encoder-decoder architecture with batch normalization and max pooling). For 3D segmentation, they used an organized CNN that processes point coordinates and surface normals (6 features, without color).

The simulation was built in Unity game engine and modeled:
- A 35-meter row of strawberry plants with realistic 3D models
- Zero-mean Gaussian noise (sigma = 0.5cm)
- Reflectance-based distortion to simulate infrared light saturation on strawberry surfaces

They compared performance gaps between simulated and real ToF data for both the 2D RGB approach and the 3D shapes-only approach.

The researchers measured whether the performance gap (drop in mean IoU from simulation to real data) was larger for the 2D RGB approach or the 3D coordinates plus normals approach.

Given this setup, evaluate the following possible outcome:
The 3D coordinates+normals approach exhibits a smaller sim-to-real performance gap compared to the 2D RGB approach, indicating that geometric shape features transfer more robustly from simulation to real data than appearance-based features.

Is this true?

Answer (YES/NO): NO